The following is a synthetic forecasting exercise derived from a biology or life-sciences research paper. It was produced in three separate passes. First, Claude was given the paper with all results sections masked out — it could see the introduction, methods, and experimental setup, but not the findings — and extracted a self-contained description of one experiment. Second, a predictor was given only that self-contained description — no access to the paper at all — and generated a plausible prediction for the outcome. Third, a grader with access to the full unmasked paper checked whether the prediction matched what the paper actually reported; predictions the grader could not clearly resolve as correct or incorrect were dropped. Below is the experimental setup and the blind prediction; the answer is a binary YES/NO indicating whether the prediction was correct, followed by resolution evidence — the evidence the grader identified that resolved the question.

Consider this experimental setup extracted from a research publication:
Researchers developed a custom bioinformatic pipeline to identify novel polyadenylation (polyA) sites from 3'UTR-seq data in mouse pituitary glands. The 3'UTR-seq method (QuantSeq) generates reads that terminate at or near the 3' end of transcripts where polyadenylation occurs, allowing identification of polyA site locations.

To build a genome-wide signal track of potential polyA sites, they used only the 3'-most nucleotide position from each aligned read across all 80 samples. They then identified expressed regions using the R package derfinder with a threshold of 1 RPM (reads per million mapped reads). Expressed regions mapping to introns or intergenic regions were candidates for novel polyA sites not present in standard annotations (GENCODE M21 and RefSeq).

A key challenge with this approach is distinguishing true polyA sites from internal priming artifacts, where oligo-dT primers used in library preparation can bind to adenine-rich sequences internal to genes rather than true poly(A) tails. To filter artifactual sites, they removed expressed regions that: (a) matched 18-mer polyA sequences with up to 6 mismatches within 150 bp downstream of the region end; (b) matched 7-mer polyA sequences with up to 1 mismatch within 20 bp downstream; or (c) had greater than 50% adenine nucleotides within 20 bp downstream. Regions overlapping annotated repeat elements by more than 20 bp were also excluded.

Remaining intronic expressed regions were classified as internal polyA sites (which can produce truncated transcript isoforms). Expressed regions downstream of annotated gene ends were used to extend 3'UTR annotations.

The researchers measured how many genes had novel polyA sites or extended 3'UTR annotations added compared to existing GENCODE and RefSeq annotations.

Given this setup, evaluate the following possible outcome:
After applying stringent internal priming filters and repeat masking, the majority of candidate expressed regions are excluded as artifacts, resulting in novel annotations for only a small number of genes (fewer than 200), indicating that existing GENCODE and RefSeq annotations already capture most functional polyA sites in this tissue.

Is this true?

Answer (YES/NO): NO